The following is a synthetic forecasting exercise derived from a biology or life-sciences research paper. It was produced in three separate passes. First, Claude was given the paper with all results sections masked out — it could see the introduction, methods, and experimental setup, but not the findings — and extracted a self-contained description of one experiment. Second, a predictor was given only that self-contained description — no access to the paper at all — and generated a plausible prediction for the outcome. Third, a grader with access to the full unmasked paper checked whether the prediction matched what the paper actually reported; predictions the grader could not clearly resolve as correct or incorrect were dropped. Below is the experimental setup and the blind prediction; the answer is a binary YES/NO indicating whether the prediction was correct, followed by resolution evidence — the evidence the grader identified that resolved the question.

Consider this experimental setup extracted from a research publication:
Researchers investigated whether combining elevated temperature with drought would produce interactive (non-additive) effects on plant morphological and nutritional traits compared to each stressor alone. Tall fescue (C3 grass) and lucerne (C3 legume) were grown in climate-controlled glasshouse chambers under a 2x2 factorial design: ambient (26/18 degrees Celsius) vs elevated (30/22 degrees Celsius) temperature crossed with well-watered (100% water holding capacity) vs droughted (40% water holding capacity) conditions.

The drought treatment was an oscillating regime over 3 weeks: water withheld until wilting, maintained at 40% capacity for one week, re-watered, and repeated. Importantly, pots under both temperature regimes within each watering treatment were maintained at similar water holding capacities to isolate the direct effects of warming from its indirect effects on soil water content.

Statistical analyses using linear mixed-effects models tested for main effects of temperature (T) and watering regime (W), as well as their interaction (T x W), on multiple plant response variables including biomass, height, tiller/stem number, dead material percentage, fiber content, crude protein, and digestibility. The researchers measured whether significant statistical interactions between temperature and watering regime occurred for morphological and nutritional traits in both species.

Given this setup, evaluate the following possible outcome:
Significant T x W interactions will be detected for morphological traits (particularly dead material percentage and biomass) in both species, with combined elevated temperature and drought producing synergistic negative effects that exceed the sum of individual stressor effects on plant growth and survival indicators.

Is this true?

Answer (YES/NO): NO